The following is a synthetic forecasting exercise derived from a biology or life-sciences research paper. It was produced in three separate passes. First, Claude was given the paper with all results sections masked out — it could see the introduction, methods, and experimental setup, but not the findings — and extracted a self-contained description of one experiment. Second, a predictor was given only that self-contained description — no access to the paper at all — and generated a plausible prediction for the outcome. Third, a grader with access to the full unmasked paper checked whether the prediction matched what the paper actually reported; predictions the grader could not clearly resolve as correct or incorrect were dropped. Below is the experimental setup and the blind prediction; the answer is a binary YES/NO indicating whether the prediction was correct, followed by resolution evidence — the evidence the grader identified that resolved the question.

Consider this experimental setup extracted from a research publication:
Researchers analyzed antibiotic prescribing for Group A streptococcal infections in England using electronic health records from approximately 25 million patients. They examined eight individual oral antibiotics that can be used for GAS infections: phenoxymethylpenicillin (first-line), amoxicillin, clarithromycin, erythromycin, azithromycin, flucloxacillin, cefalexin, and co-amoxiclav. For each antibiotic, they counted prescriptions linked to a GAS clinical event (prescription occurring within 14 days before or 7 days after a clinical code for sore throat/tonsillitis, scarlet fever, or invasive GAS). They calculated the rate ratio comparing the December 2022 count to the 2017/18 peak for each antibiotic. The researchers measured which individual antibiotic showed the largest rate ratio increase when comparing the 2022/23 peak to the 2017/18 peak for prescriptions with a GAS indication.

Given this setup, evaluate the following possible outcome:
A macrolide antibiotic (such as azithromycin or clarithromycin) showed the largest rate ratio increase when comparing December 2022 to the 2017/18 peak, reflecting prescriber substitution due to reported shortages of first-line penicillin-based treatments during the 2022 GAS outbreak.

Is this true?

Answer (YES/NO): YES